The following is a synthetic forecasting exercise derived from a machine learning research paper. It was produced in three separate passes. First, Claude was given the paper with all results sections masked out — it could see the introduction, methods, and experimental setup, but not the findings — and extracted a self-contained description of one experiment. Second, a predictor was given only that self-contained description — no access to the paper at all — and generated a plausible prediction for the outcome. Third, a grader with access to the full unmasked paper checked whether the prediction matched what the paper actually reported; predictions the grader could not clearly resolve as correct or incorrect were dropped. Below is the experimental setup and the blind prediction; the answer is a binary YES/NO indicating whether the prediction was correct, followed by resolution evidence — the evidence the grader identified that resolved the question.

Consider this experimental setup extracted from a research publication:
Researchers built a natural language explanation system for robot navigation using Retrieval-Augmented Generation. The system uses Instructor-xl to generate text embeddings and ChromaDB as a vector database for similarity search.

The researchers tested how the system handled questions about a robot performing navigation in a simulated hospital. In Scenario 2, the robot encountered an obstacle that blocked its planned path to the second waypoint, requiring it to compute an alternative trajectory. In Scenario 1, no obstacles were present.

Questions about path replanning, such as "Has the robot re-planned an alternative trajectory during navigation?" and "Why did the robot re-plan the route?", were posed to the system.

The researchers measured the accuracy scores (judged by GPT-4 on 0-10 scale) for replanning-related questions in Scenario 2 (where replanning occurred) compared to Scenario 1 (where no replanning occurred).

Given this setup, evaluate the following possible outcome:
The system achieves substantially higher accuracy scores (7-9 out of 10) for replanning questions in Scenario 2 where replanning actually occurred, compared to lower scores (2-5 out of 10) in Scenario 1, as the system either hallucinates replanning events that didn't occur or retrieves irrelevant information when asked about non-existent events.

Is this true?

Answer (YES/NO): NO